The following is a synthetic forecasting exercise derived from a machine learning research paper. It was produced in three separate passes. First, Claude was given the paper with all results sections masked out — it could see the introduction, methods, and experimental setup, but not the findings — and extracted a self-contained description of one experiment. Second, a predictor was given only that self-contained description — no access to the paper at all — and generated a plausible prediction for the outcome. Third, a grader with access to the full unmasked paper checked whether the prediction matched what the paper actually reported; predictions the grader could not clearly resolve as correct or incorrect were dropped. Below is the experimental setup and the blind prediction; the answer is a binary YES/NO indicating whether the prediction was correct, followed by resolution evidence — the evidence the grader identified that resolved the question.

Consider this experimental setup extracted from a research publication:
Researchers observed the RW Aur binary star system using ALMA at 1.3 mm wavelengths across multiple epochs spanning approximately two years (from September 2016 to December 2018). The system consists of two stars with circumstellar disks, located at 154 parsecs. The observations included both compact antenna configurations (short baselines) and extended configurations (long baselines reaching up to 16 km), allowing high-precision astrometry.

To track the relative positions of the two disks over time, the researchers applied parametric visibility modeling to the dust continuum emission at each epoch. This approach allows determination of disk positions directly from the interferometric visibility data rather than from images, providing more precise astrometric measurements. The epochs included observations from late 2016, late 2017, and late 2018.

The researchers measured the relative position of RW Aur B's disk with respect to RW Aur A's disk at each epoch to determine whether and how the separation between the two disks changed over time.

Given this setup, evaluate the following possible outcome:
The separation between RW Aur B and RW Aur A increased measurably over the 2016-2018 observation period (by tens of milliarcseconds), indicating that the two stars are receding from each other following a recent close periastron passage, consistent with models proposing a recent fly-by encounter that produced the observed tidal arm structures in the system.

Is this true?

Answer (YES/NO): NO